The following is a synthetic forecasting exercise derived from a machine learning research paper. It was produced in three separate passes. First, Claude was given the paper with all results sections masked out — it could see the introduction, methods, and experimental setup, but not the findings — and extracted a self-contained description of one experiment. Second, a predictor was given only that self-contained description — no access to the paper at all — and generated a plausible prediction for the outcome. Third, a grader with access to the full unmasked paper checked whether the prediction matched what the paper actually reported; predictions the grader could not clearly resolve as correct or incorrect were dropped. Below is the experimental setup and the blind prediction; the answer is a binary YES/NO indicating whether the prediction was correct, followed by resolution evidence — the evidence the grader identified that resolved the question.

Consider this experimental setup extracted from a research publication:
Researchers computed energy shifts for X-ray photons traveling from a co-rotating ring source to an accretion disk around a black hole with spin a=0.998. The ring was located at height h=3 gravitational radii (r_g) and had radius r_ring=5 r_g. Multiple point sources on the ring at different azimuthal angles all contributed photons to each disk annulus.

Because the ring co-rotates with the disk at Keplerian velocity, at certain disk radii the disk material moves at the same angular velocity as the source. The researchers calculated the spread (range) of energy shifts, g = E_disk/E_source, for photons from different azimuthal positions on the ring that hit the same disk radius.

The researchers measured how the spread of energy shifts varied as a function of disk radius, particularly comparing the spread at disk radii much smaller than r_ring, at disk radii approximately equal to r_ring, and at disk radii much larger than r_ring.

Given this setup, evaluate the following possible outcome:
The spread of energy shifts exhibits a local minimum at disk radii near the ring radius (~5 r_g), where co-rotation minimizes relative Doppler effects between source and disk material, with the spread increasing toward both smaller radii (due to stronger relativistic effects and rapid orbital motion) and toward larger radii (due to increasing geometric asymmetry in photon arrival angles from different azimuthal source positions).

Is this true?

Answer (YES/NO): YES